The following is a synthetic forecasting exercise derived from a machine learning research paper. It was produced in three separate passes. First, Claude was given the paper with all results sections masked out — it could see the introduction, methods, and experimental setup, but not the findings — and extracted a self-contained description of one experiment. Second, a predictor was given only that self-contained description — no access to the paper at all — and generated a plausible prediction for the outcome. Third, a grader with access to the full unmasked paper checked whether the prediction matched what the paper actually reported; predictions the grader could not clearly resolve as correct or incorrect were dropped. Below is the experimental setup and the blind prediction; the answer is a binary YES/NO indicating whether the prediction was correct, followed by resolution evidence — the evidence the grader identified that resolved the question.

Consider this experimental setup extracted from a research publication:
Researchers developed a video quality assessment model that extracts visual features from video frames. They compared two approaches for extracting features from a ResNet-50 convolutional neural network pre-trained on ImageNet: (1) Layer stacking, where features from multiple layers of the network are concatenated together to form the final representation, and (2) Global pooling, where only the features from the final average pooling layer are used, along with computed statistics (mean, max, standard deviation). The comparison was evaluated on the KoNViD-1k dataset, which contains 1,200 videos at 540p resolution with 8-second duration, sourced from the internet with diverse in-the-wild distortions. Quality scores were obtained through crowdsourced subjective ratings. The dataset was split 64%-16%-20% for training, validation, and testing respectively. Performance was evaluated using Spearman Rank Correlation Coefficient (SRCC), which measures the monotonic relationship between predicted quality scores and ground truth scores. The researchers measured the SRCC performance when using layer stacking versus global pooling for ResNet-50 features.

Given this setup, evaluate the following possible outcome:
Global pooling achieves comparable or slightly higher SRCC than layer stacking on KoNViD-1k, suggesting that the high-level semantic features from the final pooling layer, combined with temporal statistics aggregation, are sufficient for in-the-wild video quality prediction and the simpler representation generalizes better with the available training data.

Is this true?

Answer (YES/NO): NO